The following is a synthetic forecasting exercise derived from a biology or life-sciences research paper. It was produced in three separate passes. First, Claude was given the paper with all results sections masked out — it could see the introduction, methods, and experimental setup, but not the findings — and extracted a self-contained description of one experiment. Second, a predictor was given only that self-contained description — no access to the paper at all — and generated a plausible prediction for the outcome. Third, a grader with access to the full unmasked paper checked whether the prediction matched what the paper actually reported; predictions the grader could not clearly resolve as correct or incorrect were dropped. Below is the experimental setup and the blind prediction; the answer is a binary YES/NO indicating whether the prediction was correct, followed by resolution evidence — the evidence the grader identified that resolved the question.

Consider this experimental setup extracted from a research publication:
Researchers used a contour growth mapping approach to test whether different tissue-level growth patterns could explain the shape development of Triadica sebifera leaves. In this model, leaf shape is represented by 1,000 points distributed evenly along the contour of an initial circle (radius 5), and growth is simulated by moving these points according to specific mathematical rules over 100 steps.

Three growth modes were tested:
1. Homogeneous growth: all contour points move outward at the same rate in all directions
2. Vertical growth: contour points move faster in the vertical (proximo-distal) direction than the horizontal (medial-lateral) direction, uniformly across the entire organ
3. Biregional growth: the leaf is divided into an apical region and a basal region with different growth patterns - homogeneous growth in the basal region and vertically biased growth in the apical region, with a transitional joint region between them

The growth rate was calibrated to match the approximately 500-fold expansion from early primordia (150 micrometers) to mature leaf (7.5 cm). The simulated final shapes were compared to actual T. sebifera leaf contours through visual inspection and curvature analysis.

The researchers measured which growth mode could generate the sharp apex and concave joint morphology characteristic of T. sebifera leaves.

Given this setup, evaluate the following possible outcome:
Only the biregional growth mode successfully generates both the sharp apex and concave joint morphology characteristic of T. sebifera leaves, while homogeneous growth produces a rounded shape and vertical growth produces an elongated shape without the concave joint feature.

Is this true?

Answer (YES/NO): YES